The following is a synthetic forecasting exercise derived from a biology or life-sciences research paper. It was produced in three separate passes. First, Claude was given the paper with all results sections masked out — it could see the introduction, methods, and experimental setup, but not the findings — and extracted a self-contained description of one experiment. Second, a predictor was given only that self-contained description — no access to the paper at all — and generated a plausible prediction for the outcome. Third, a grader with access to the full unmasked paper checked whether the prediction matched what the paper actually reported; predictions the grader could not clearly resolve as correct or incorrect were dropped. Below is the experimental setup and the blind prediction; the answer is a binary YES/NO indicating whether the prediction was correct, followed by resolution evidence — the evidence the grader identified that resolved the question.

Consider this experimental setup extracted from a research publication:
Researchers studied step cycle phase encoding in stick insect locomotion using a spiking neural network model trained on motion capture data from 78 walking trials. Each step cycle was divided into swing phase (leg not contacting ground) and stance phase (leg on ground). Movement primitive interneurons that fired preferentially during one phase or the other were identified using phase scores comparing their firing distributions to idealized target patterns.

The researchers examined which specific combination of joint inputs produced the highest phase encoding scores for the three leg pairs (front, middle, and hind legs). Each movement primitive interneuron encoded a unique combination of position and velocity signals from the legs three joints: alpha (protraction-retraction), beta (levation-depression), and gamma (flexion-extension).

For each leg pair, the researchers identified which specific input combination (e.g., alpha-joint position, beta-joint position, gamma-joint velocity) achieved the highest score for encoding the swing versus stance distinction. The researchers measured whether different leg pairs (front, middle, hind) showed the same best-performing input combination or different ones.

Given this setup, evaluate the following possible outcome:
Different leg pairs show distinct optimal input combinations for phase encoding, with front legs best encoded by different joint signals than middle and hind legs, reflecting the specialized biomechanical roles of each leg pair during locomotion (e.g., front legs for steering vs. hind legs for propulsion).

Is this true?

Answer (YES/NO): YES